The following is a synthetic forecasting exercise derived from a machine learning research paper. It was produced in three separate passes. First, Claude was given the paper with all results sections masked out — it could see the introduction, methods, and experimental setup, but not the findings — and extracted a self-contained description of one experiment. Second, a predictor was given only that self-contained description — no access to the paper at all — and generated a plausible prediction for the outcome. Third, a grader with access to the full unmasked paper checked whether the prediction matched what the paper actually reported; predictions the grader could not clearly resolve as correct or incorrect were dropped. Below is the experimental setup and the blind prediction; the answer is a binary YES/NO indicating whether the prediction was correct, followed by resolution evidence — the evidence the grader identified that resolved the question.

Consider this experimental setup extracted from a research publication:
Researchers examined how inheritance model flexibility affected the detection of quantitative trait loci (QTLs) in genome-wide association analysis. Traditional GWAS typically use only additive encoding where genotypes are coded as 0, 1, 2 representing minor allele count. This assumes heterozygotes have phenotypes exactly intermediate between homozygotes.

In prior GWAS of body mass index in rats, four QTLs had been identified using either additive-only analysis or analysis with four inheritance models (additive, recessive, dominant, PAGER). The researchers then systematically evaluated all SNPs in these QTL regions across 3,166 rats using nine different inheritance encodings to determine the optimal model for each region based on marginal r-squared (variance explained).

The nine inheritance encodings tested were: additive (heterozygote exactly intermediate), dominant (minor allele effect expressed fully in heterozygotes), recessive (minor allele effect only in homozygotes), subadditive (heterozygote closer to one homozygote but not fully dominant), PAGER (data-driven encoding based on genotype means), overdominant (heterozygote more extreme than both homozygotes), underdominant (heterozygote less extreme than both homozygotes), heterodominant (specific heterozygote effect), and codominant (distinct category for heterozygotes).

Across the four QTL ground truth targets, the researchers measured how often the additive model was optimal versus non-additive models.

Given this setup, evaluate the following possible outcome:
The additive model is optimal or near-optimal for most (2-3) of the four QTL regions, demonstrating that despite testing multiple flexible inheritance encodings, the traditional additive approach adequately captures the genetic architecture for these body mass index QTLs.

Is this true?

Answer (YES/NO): NO